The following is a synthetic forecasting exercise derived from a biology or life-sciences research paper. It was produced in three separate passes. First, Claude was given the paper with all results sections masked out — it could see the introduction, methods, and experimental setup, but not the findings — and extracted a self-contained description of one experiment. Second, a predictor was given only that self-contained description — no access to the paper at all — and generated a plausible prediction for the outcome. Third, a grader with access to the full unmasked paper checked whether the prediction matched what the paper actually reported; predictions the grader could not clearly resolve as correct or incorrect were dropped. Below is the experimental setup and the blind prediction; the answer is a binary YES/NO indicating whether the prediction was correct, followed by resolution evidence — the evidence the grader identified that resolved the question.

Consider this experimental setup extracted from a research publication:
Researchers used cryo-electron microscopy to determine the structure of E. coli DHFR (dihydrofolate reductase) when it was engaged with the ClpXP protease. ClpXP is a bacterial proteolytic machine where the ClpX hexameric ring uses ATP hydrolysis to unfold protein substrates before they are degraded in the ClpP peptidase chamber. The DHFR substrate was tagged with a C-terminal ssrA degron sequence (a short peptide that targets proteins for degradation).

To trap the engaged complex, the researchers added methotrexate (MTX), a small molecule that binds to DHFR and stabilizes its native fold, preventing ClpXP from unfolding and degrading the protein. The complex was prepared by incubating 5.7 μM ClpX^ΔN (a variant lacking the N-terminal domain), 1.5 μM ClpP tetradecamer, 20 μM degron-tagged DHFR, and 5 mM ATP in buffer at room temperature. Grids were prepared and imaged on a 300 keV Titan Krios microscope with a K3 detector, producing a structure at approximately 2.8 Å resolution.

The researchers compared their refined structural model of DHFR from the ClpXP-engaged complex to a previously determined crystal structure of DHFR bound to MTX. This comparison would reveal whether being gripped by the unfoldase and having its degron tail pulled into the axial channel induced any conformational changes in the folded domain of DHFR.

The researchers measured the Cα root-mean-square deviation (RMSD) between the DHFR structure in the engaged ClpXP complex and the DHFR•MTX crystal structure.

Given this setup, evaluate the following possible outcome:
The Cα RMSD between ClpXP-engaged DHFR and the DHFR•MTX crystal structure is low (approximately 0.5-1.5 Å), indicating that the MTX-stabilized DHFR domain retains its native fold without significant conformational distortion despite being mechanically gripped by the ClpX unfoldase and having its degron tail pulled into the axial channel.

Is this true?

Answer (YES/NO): YES